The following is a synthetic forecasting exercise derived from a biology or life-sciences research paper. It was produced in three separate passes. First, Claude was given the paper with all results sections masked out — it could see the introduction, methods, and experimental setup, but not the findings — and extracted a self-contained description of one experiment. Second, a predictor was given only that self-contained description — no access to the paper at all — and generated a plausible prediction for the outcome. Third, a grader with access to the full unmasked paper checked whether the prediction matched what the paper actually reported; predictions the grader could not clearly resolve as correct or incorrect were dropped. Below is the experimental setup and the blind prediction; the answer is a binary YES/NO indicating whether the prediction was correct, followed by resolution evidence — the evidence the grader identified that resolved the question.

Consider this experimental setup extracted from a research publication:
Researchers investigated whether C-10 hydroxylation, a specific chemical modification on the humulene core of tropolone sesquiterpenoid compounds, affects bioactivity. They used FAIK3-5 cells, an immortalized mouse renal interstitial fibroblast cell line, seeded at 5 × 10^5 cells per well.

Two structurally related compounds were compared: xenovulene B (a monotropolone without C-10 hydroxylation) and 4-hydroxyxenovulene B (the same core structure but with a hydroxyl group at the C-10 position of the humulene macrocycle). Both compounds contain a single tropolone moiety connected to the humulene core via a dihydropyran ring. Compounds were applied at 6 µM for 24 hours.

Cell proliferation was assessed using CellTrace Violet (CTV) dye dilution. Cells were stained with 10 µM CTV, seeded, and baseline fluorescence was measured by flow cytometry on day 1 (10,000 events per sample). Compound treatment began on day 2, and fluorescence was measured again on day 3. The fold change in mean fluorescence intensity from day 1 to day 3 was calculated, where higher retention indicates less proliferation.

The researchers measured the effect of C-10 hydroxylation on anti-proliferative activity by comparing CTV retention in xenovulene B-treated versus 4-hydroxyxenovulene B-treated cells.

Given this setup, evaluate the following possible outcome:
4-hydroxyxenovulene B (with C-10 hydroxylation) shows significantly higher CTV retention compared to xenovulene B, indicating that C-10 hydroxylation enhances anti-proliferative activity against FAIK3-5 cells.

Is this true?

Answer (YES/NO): NO